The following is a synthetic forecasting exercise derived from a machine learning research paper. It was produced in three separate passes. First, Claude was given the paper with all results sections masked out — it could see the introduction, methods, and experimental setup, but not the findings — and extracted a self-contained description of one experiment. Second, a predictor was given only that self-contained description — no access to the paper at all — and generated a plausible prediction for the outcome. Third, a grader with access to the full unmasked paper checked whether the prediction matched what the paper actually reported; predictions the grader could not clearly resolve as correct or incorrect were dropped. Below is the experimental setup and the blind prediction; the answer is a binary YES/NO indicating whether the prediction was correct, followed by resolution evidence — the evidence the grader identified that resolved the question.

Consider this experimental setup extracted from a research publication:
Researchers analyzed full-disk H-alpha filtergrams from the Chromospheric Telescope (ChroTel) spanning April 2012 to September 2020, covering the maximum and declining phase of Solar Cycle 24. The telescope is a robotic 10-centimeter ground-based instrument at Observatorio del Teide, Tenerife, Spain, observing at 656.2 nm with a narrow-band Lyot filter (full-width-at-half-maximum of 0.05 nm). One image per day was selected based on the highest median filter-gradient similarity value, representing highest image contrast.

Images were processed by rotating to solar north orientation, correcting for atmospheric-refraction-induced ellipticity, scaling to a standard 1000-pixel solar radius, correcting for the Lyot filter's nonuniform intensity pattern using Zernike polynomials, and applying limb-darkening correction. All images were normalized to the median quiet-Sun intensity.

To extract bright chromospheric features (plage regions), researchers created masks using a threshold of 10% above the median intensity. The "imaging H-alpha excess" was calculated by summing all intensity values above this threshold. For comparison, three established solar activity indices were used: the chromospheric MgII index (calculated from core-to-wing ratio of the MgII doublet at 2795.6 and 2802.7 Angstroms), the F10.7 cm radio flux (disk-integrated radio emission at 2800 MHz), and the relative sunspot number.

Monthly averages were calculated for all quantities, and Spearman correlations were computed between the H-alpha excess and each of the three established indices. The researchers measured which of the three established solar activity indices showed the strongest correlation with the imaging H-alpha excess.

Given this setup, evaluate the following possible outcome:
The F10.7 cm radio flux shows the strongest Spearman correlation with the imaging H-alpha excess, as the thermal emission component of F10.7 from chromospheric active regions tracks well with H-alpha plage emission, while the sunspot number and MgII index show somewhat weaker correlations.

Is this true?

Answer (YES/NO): NO